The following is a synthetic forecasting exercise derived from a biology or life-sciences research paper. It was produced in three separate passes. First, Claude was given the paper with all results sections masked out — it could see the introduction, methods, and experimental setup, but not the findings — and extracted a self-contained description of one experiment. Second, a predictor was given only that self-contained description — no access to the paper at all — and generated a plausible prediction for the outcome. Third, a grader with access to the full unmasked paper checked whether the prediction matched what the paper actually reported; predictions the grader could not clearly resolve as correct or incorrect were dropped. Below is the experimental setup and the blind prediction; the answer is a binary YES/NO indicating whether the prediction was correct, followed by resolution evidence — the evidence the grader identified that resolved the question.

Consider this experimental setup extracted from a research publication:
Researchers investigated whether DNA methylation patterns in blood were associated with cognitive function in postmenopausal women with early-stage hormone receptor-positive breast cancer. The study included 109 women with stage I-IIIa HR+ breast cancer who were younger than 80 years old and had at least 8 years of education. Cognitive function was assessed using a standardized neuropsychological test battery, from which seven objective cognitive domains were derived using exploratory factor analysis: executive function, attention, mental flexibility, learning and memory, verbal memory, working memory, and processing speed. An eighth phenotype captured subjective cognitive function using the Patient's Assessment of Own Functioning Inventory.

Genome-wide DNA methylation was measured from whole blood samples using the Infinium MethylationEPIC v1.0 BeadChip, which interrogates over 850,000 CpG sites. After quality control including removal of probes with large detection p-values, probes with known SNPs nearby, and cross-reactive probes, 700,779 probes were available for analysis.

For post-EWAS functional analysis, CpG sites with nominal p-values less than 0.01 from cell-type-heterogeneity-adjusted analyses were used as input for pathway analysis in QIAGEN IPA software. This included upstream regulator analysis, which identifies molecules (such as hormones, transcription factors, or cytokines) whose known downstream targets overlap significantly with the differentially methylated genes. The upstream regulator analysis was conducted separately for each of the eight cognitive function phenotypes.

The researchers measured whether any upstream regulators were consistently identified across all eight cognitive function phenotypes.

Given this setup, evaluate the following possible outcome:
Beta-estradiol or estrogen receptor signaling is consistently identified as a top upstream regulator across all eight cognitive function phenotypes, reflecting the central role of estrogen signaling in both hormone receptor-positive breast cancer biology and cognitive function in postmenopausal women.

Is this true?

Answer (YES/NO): YES